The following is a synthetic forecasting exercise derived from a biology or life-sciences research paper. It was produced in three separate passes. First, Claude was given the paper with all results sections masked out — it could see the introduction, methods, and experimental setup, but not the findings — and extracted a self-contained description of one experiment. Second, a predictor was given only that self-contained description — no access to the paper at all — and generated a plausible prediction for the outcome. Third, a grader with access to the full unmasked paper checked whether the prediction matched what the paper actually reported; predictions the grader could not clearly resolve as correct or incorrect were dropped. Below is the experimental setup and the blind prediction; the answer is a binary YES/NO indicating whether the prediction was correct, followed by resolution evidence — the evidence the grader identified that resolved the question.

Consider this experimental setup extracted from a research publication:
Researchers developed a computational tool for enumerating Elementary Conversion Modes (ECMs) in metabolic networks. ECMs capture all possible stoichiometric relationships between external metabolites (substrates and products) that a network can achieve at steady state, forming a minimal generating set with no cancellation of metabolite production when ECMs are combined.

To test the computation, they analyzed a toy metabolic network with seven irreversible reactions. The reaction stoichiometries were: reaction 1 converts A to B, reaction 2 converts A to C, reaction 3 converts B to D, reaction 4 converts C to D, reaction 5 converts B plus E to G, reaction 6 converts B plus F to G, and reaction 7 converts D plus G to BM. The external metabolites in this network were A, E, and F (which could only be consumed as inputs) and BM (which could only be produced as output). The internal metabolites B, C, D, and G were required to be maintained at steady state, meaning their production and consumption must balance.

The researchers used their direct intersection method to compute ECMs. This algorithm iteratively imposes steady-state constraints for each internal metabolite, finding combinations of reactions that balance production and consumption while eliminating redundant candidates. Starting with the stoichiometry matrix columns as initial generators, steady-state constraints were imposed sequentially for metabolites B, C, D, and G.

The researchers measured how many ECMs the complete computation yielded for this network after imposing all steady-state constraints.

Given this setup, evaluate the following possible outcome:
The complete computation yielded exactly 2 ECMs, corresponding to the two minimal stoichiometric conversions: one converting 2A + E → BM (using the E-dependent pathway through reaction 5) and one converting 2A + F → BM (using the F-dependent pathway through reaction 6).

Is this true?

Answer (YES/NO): YES